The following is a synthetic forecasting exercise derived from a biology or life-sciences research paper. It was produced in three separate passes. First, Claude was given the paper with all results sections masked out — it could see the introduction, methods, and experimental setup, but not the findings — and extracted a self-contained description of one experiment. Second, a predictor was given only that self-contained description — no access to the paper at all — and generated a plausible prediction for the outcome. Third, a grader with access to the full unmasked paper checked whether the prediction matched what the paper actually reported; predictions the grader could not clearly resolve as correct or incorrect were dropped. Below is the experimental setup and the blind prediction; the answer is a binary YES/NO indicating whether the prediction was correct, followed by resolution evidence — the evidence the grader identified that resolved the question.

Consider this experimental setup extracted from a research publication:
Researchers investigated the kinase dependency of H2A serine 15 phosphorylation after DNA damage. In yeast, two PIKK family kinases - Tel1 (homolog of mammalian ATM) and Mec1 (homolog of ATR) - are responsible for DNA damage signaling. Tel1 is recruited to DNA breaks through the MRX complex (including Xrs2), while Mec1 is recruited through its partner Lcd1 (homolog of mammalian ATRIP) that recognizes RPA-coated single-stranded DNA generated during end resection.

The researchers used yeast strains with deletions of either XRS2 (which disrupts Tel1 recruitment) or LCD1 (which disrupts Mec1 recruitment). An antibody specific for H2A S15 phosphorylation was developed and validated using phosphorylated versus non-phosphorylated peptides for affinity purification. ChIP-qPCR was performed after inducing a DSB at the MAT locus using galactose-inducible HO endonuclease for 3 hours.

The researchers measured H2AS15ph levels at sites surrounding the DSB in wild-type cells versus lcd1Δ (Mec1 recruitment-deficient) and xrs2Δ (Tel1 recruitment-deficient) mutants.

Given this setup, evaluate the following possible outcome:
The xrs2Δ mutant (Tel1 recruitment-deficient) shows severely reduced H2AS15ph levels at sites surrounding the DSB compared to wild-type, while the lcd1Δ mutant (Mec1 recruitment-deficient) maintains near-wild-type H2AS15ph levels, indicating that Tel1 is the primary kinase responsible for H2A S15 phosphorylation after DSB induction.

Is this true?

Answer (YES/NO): NO